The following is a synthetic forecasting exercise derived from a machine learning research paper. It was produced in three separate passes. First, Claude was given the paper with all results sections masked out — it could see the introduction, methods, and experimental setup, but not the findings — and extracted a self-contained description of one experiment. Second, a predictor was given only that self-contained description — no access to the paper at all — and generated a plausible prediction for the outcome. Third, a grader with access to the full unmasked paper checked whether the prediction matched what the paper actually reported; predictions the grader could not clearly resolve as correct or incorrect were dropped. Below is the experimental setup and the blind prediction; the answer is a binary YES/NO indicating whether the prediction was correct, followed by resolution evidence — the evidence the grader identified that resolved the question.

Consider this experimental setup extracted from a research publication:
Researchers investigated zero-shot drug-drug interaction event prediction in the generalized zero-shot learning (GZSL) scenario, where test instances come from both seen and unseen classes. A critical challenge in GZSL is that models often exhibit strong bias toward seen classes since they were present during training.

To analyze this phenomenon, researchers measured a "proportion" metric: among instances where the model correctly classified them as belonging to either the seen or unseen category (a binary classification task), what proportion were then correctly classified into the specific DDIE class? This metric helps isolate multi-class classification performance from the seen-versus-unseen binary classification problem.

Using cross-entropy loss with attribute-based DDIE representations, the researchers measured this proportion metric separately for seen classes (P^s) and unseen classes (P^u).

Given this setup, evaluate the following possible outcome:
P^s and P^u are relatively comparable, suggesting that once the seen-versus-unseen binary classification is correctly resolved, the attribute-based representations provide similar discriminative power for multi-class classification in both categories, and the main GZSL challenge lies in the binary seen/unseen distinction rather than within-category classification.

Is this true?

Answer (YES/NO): NO